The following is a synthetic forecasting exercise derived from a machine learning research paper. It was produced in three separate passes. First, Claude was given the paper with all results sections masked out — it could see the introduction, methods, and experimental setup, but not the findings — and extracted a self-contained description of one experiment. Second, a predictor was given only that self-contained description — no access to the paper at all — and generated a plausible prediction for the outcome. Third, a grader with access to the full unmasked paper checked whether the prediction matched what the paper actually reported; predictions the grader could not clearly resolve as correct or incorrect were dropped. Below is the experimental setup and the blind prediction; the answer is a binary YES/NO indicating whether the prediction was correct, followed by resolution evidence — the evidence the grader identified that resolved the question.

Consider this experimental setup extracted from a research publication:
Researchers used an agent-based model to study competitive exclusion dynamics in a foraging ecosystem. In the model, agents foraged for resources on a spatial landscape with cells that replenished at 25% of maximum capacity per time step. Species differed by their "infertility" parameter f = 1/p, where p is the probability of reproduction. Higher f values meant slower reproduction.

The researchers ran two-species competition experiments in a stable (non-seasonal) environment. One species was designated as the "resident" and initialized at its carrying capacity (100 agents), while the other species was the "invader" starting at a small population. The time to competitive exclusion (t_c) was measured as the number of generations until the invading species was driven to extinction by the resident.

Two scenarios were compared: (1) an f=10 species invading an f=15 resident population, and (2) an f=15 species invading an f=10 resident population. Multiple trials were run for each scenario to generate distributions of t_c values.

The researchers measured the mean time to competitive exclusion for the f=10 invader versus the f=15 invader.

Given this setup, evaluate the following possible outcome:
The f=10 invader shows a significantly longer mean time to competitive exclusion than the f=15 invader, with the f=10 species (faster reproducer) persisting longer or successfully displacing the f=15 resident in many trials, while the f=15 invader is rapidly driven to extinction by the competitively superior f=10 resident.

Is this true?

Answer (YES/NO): NO